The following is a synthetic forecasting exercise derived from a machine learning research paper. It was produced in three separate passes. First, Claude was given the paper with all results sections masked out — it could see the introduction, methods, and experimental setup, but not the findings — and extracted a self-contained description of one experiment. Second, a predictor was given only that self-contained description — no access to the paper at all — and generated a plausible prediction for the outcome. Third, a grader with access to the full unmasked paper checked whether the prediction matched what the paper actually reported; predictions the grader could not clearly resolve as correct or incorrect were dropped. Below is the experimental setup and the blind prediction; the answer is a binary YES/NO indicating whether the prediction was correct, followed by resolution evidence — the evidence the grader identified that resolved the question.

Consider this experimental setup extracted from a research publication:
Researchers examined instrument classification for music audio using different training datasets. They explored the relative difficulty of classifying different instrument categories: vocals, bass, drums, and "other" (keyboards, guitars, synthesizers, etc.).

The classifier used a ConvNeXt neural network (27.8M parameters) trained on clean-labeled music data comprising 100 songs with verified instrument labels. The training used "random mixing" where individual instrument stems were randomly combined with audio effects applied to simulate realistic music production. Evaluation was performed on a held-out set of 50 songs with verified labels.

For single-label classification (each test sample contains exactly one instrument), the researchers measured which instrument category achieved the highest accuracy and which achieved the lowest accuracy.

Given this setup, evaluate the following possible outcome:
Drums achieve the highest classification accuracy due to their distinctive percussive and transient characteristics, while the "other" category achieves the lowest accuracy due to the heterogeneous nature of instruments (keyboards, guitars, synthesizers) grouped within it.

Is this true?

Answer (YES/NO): NO